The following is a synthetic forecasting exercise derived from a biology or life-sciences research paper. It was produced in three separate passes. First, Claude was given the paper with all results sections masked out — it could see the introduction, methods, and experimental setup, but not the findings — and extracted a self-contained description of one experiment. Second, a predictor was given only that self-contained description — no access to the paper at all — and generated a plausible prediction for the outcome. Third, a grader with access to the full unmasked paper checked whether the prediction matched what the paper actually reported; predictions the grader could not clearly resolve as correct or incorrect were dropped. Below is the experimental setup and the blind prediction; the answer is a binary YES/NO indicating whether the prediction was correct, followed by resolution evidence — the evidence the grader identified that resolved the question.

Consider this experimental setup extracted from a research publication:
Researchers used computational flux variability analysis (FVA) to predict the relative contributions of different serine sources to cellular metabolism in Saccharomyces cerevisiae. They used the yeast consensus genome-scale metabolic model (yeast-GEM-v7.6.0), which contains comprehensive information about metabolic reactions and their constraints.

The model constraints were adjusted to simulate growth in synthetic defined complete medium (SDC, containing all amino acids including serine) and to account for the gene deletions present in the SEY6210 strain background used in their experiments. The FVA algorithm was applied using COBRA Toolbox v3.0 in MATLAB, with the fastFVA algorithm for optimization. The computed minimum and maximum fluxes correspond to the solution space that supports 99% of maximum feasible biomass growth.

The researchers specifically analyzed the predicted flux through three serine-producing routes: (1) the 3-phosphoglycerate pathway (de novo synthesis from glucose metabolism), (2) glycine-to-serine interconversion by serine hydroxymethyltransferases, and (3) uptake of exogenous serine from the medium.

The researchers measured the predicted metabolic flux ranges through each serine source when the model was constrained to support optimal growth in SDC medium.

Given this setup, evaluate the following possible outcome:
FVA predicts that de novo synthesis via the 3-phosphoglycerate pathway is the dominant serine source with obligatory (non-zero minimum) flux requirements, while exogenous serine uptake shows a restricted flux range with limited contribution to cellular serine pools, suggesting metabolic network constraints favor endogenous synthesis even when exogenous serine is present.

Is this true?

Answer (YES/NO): NO